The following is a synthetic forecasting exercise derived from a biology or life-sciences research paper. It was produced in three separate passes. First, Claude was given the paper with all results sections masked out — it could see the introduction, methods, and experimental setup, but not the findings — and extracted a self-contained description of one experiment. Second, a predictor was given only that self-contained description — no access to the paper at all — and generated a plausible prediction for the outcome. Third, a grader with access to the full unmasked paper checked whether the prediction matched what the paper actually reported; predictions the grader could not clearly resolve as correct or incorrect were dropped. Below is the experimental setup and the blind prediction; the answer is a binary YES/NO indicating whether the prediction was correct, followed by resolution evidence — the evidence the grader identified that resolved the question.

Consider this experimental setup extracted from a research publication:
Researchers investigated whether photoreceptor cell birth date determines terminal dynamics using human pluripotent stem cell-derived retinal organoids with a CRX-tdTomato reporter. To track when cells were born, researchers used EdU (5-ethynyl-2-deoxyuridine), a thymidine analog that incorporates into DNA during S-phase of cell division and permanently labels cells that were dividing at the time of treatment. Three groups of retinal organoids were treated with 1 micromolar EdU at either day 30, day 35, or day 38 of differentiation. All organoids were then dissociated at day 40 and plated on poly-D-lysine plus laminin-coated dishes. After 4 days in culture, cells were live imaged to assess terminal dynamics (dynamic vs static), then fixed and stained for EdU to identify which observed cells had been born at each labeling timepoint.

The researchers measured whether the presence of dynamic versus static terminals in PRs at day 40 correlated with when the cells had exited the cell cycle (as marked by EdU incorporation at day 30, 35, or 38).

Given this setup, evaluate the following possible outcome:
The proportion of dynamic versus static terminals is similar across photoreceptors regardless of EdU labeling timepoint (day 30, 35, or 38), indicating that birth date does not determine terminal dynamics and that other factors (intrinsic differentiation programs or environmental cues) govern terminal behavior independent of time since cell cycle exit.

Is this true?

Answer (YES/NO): YES